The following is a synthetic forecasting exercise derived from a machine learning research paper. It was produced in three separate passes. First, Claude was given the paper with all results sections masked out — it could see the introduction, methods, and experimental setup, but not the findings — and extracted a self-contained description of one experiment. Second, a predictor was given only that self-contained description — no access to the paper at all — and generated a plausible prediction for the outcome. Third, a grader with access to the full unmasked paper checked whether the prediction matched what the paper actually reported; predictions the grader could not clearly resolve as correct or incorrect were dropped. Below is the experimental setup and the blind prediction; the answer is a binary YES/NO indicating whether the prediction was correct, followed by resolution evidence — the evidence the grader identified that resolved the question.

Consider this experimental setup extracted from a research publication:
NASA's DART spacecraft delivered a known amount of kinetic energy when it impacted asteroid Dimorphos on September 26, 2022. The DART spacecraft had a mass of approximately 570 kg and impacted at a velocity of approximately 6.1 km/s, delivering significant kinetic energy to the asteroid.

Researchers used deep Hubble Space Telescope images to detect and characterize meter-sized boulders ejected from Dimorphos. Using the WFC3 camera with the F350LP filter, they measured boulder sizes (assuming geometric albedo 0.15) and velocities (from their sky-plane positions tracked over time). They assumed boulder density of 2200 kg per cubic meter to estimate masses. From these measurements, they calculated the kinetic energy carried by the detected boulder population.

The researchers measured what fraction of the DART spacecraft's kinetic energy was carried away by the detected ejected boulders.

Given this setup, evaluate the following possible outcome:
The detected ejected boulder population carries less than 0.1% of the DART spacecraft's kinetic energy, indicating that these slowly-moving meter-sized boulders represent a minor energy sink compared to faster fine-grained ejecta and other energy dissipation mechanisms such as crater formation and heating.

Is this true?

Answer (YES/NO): YES